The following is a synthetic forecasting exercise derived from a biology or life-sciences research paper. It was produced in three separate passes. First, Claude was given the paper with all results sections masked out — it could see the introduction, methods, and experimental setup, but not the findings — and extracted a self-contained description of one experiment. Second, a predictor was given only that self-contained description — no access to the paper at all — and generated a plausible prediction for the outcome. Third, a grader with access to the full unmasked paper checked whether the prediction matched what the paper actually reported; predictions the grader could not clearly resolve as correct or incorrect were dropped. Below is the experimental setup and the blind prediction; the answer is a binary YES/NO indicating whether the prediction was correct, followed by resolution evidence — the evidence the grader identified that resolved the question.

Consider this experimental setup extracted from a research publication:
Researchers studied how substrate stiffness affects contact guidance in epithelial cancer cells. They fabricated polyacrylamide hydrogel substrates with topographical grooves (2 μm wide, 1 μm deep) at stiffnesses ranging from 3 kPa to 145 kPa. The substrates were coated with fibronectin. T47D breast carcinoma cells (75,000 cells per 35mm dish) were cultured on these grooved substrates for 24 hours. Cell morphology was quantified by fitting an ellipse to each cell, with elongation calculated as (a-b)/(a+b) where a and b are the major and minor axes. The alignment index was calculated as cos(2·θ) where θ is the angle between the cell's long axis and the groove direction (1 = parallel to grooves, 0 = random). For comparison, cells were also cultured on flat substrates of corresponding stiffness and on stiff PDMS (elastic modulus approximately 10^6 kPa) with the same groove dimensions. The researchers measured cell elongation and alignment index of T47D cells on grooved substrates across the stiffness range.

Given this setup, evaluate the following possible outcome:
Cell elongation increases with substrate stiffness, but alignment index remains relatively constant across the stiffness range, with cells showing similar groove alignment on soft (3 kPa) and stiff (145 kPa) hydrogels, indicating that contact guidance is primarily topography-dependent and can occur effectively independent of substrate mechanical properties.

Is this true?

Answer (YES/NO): NO